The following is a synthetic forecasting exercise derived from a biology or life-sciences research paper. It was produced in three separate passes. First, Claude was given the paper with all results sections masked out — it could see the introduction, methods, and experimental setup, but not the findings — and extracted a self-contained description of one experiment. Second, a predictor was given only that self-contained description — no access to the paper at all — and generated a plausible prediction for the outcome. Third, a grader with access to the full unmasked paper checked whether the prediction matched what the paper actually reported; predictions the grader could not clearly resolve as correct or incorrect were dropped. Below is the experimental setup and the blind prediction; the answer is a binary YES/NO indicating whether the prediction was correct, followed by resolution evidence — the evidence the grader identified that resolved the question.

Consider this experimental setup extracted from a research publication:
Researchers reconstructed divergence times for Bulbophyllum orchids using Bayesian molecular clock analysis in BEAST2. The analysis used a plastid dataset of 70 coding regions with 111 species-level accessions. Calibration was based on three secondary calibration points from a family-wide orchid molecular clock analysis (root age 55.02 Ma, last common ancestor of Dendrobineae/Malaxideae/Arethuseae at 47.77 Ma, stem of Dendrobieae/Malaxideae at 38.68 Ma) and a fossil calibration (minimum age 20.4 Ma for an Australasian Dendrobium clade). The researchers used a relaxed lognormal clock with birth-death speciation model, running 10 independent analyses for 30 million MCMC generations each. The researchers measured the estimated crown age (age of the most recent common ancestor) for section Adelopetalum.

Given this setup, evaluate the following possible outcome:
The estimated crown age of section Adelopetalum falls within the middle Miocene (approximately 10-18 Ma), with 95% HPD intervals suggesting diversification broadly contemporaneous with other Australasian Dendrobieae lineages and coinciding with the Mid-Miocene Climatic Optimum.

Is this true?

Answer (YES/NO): YES